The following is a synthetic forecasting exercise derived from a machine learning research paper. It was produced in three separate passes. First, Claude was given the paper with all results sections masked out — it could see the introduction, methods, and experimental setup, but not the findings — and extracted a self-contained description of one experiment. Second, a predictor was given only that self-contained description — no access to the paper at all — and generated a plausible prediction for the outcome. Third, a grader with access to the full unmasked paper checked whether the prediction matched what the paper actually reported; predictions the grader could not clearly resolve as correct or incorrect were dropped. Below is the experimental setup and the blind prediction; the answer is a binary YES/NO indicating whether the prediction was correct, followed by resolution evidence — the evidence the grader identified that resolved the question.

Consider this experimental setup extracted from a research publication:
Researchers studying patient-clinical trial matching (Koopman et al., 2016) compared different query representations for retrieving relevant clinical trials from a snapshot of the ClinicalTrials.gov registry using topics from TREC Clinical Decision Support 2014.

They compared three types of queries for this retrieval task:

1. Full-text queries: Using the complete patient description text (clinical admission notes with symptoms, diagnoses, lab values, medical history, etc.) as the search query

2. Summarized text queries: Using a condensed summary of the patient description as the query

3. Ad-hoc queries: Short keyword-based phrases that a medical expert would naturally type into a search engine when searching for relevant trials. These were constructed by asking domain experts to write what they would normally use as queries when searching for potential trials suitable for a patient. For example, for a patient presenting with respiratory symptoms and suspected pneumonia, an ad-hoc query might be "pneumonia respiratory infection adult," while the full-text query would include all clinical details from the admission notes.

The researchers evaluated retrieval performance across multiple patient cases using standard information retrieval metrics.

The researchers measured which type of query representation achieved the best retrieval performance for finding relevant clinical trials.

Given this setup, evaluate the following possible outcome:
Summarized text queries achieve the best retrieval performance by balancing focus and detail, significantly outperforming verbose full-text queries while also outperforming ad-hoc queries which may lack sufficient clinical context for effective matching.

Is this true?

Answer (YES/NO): NO